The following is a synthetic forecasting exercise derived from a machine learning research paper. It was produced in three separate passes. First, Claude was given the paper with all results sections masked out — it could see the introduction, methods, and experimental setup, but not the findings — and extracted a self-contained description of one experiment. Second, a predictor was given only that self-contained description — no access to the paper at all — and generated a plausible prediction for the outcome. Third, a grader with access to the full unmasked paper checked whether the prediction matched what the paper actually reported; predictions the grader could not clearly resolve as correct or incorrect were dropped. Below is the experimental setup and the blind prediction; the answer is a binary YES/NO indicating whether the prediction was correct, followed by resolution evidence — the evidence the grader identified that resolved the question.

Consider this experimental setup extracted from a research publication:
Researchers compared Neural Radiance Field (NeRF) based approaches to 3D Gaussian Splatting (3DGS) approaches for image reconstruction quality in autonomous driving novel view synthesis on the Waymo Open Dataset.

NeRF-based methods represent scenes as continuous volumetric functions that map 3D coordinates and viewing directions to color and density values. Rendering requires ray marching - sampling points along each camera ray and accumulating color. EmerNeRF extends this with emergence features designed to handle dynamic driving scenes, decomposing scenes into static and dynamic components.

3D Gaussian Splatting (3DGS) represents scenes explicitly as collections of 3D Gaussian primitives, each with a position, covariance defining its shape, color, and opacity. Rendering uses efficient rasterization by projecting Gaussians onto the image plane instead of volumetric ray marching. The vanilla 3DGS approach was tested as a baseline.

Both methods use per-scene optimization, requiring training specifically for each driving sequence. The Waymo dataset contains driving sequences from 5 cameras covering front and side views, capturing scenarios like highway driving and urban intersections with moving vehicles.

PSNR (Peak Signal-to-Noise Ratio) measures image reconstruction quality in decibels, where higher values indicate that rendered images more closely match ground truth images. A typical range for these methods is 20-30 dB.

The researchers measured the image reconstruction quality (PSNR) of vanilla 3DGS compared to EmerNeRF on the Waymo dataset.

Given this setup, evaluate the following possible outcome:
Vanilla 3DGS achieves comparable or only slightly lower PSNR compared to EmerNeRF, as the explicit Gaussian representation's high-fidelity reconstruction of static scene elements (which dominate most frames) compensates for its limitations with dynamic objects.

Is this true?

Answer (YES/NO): NO